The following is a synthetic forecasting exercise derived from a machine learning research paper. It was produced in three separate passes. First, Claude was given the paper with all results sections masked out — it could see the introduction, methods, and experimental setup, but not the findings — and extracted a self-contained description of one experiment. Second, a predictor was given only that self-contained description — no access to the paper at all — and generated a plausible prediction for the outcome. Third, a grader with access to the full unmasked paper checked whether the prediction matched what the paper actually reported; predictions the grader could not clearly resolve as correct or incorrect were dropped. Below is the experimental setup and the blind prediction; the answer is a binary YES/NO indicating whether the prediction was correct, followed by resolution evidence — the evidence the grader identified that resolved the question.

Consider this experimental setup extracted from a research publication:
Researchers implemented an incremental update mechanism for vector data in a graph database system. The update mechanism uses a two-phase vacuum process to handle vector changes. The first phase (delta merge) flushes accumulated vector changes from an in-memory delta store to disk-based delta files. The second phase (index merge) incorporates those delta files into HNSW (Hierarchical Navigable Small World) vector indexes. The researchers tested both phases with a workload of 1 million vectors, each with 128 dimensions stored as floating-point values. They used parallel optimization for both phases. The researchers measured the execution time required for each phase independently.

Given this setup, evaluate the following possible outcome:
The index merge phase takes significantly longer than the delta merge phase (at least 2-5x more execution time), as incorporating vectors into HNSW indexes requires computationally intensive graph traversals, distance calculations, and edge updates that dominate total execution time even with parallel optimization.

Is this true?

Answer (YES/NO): YES